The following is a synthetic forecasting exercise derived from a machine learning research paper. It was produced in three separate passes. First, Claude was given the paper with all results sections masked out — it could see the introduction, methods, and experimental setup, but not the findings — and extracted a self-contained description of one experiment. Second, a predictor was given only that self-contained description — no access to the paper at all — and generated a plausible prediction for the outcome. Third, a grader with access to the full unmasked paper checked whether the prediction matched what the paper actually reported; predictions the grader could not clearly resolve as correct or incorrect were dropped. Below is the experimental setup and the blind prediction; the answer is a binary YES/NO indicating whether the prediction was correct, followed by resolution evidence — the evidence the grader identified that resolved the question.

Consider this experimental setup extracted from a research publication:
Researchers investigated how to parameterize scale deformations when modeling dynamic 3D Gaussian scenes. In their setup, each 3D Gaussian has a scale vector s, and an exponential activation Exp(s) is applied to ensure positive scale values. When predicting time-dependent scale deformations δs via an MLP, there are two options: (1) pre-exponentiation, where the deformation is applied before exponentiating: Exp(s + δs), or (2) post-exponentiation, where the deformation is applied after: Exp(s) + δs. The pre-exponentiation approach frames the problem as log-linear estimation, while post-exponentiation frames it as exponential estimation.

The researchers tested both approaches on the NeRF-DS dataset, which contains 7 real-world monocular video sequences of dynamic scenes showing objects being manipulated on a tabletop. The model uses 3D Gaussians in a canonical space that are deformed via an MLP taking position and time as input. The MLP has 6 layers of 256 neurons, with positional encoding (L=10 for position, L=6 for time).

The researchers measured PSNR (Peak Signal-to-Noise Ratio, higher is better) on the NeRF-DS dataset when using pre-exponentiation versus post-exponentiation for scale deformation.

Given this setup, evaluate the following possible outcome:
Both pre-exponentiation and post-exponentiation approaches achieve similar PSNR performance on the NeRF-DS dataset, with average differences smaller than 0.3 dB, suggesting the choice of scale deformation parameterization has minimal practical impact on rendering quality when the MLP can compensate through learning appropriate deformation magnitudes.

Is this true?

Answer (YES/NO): YES